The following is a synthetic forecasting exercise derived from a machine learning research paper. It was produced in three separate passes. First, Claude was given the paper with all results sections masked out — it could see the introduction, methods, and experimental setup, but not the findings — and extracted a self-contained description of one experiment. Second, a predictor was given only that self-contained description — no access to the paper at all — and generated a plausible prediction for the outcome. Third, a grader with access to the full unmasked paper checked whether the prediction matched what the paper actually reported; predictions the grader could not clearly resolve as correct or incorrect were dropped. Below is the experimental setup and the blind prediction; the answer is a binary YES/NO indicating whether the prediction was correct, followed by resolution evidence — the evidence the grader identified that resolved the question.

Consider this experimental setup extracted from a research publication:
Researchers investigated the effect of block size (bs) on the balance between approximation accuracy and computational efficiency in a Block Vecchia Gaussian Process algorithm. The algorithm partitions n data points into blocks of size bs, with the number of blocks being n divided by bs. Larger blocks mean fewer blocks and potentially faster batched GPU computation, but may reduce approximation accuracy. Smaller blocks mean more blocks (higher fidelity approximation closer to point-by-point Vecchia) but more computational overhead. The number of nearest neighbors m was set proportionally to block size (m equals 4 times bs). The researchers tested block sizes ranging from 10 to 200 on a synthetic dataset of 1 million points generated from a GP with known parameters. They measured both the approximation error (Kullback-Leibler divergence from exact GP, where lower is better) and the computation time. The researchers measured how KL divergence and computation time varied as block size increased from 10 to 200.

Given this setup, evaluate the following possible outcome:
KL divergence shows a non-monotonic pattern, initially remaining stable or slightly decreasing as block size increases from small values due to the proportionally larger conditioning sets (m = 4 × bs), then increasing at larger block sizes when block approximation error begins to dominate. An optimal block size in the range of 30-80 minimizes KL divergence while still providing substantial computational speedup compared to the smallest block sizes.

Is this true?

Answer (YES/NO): NO